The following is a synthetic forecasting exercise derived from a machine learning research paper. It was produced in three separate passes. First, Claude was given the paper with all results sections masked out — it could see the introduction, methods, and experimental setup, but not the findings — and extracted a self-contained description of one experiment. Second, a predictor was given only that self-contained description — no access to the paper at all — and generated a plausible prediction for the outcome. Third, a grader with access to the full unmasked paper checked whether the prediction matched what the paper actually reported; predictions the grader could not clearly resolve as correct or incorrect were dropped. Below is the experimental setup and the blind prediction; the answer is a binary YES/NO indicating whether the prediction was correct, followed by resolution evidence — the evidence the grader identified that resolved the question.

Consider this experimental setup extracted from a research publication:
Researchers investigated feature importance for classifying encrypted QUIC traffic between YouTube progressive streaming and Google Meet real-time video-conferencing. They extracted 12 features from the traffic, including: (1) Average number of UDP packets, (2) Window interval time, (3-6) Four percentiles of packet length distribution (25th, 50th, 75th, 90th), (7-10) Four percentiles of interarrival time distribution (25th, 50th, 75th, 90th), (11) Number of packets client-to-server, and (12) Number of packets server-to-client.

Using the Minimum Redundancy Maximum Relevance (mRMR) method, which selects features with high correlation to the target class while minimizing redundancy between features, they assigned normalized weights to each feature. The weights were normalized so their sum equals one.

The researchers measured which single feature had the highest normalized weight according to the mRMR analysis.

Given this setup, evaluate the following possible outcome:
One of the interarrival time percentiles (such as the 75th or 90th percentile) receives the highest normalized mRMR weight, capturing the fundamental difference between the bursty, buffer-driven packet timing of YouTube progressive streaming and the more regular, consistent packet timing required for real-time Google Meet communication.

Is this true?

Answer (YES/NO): NO